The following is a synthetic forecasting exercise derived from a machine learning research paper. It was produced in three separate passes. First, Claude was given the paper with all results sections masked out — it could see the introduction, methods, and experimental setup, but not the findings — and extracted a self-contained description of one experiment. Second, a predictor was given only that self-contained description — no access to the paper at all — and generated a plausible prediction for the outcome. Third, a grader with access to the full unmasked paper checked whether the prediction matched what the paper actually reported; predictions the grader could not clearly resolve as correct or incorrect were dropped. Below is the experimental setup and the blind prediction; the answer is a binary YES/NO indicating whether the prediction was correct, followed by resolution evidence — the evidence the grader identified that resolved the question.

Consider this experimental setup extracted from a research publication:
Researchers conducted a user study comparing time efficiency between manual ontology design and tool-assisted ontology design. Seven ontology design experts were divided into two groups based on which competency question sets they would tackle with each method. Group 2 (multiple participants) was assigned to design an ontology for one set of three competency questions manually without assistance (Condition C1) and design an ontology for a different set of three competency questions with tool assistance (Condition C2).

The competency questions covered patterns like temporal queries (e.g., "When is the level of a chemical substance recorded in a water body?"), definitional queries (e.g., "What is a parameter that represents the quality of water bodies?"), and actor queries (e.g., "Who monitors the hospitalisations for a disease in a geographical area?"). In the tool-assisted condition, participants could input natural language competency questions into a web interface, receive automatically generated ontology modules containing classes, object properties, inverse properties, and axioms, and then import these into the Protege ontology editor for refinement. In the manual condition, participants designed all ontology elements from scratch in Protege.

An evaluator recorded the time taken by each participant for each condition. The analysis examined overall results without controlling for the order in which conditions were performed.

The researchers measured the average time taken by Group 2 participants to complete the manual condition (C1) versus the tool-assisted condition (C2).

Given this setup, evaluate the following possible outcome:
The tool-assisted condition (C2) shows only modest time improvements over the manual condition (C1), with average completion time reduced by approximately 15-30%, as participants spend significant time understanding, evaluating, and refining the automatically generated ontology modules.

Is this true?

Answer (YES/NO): NO